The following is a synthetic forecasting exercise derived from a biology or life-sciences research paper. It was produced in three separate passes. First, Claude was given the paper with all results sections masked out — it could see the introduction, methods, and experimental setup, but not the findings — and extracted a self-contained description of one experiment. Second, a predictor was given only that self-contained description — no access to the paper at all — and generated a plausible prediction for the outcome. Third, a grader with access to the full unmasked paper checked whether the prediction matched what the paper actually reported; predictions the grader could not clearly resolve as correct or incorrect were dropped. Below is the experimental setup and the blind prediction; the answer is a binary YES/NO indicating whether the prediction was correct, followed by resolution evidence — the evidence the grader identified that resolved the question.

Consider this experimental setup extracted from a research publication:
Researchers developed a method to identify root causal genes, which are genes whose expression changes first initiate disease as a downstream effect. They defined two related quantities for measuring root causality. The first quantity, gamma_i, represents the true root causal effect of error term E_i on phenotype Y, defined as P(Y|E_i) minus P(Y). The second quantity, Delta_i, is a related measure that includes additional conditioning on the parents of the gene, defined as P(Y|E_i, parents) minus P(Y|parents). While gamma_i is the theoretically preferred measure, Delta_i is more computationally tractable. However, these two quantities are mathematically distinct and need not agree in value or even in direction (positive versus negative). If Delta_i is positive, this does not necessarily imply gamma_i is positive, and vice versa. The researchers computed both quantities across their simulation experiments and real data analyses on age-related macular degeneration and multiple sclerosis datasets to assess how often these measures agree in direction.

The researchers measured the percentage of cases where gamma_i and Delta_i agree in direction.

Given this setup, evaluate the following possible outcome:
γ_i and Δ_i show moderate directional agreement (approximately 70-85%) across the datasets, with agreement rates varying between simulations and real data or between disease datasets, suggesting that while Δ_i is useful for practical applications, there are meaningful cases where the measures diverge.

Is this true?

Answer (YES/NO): NO